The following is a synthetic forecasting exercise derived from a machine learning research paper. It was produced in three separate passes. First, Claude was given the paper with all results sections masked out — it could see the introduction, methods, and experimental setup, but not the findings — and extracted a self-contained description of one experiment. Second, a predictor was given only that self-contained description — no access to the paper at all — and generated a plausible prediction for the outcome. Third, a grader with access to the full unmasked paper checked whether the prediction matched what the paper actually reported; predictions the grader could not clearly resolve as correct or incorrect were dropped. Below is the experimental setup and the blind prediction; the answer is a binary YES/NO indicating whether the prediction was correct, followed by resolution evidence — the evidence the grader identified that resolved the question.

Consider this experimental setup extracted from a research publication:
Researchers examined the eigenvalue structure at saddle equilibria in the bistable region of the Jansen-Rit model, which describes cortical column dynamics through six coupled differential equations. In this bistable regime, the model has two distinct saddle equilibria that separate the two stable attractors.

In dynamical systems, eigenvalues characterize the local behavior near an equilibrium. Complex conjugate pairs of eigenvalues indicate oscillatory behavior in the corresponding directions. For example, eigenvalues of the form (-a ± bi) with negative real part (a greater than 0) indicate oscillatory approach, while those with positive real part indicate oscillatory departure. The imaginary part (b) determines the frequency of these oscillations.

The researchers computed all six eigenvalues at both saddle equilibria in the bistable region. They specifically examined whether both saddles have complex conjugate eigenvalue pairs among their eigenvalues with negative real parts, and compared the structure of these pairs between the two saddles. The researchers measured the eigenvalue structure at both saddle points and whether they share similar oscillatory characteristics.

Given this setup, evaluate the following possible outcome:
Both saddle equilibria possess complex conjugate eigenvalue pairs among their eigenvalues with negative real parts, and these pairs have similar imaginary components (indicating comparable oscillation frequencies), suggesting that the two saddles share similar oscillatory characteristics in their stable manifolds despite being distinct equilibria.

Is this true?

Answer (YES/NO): YES